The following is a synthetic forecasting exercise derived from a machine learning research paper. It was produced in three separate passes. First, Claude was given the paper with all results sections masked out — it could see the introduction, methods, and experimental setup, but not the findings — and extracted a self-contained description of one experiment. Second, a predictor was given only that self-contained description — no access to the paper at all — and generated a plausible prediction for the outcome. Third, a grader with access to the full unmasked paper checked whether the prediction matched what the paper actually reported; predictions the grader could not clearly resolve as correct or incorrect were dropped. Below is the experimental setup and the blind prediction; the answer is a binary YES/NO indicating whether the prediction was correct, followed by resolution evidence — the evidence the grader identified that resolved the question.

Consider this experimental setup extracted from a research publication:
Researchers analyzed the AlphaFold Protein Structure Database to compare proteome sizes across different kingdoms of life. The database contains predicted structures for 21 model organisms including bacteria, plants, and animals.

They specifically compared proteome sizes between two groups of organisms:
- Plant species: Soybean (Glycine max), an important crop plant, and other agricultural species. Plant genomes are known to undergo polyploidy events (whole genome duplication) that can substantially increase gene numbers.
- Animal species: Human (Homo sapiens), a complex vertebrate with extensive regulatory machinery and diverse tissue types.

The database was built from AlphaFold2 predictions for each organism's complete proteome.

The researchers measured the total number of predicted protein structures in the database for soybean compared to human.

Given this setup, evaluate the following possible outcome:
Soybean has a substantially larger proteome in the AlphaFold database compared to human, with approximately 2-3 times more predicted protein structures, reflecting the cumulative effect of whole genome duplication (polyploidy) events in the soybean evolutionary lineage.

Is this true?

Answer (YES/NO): YES